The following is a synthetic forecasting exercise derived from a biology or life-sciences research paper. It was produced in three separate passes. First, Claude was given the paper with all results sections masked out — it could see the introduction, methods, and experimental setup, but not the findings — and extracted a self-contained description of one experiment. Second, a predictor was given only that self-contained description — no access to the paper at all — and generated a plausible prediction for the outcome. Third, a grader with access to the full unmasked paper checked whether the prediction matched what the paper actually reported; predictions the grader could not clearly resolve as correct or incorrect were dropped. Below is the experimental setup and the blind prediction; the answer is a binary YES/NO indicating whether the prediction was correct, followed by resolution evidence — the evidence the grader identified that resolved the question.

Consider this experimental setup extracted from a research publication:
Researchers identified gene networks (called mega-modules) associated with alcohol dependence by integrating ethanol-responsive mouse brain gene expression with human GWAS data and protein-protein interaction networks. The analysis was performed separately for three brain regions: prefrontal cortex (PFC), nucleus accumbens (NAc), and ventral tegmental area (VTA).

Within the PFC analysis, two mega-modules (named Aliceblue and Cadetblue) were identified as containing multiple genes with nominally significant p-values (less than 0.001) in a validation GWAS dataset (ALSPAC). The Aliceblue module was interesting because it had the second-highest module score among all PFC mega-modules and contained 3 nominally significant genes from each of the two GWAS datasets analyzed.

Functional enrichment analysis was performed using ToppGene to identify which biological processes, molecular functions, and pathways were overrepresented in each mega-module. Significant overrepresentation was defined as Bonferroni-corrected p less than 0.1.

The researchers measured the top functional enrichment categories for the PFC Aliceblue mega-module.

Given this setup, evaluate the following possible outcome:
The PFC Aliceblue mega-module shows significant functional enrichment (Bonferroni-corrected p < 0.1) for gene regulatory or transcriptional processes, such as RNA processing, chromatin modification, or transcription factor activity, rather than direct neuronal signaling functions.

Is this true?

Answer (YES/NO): NO